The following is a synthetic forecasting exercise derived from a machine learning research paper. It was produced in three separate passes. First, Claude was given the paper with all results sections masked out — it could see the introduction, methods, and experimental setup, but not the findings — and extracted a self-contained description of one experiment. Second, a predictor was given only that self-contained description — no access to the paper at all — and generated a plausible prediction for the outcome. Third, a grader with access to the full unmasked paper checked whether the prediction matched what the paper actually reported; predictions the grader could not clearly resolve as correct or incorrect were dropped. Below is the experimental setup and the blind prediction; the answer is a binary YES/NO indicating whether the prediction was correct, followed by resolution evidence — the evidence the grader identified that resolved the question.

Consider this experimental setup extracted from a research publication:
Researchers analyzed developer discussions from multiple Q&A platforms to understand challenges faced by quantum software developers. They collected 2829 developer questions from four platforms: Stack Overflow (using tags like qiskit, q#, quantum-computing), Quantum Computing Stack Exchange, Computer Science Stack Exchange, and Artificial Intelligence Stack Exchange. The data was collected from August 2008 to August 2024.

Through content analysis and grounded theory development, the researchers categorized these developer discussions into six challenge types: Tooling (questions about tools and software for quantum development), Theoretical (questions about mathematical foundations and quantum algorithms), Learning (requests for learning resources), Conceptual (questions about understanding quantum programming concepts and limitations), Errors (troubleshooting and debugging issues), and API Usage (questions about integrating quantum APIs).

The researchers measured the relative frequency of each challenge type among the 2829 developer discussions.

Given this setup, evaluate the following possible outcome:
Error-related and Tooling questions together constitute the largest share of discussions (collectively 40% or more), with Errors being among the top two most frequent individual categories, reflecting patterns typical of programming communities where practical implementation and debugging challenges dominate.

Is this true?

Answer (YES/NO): YES